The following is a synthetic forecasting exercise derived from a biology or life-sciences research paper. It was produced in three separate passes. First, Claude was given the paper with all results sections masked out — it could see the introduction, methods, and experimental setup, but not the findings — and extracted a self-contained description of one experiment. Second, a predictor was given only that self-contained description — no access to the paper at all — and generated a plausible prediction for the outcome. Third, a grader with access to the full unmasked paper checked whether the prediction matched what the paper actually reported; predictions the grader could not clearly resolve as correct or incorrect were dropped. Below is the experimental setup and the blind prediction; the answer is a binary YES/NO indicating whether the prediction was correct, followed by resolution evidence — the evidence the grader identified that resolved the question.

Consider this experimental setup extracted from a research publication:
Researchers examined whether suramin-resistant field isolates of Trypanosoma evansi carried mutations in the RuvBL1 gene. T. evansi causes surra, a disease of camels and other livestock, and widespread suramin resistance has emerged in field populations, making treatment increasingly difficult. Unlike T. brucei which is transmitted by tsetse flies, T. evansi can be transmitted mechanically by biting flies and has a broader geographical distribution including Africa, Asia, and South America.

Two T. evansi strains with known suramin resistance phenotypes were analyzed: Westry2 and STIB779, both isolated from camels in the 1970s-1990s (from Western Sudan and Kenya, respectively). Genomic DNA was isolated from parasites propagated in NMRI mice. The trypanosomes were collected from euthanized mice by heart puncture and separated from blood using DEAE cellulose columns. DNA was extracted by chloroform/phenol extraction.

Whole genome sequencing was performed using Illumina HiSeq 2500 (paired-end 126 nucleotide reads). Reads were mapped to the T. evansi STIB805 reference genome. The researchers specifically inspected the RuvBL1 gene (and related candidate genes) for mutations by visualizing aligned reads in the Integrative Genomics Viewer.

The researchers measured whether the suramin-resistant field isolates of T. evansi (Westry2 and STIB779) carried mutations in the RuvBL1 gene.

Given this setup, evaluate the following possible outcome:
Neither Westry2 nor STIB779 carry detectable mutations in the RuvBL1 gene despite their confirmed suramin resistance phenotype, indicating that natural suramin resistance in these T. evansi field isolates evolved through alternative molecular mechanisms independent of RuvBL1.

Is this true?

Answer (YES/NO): NO